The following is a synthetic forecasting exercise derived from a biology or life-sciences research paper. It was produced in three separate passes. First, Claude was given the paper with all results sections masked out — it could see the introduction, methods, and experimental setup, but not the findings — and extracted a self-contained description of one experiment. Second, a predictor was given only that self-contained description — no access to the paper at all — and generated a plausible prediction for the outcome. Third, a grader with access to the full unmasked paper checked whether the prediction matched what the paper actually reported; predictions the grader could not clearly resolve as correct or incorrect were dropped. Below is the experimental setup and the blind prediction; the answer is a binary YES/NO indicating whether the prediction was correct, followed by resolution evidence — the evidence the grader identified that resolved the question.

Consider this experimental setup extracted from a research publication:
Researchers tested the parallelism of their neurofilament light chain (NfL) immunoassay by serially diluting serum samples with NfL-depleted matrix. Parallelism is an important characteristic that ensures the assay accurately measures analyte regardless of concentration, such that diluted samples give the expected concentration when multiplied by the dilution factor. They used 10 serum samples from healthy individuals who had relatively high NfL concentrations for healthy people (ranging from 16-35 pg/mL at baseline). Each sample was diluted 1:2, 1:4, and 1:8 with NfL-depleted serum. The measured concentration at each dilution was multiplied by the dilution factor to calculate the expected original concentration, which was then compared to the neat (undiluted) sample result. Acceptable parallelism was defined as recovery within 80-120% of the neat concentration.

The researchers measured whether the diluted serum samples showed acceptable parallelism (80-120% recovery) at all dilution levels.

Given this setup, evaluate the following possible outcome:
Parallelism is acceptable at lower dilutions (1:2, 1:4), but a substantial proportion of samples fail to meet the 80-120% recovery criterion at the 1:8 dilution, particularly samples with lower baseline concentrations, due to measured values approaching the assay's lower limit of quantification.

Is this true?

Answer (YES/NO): NO